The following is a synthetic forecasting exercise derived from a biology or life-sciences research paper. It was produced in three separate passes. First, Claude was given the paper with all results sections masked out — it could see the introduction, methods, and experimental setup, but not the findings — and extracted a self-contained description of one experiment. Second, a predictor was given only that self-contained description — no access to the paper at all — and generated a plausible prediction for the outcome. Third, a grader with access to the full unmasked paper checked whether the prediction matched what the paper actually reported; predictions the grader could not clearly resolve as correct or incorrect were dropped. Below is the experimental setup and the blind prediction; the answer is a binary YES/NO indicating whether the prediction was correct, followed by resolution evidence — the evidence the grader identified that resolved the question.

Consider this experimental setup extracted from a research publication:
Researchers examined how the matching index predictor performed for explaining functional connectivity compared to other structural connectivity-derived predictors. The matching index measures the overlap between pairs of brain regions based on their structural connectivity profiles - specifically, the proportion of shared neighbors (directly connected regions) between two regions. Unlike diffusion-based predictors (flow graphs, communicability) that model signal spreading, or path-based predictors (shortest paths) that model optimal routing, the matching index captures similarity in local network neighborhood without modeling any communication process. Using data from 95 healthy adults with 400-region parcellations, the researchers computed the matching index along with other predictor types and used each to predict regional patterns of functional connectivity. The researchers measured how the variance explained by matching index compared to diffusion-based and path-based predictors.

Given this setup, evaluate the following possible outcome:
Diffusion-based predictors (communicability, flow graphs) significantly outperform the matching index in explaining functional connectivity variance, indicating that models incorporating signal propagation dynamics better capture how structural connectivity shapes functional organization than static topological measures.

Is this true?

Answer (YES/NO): YES